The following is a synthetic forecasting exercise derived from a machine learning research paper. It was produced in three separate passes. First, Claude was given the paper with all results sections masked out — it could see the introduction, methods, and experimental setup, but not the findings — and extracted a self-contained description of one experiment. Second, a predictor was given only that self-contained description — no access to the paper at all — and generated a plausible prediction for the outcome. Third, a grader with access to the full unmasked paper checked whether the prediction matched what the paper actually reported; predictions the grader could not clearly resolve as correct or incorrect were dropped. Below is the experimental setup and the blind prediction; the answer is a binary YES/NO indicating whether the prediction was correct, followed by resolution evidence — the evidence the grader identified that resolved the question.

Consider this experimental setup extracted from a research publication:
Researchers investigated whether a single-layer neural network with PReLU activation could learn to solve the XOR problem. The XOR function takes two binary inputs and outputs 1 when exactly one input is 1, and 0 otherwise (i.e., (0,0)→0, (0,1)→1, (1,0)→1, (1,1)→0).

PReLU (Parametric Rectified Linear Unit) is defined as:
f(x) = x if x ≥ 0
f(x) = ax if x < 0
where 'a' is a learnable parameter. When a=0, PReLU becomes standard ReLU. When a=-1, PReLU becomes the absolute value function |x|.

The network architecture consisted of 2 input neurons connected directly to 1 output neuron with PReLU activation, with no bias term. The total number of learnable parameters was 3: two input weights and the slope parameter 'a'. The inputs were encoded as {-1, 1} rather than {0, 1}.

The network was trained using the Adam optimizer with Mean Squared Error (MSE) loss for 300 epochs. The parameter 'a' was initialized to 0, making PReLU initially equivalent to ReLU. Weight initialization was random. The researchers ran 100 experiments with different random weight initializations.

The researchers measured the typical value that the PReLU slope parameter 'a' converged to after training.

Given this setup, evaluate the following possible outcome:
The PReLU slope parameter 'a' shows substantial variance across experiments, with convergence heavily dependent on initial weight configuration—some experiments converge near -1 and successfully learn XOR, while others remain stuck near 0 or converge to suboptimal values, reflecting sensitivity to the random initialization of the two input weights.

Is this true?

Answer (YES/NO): NO